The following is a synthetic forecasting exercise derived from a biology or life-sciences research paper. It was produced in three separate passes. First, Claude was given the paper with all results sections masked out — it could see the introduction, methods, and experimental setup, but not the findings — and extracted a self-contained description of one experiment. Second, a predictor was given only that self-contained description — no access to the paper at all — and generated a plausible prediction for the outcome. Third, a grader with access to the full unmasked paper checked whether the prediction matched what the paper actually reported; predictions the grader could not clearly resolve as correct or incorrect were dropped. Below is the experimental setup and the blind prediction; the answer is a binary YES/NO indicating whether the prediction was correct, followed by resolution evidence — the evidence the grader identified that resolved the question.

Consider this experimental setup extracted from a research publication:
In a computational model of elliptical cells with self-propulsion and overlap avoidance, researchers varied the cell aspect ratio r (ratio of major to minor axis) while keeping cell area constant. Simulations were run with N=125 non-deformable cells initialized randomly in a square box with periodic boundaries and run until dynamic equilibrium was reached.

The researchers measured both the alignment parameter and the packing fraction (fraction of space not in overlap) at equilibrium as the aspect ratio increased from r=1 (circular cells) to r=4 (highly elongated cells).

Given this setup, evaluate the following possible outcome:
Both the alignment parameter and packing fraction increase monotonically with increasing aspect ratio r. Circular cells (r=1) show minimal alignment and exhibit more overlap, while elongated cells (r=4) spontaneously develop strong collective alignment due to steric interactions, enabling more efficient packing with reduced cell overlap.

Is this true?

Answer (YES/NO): YES